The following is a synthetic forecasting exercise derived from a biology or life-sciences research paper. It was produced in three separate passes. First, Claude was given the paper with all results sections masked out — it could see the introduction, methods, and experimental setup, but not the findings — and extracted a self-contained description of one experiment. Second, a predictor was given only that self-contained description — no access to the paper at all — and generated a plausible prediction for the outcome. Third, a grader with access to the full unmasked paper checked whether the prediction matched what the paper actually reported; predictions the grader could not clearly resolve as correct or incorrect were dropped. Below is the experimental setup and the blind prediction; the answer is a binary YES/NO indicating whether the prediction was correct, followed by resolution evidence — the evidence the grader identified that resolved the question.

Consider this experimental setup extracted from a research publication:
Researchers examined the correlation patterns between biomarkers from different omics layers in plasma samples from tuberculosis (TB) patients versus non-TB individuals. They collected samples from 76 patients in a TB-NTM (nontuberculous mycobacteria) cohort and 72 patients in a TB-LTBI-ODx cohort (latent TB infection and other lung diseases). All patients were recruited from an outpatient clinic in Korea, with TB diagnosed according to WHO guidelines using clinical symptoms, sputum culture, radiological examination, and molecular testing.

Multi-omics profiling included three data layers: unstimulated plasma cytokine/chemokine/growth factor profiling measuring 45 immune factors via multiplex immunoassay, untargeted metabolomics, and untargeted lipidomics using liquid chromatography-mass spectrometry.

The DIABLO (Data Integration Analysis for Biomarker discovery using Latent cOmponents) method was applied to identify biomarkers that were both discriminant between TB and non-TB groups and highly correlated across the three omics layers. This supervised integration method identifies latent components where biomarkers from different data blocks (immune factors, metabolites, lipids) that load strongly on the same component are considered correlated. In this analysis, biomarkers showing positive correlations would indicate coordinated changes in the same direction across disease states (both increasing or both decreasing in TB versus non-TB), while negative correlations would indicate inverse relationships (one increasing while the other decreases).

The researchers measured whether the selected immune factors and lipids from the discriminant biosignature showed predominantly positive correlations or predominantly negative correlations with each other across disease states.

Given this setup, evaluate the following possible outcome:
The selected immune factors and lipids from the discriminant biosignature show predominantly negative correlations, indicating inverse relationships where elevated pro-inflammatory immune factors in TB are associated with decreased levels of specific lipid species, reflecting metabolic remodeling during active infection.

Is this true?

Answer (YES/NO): NO